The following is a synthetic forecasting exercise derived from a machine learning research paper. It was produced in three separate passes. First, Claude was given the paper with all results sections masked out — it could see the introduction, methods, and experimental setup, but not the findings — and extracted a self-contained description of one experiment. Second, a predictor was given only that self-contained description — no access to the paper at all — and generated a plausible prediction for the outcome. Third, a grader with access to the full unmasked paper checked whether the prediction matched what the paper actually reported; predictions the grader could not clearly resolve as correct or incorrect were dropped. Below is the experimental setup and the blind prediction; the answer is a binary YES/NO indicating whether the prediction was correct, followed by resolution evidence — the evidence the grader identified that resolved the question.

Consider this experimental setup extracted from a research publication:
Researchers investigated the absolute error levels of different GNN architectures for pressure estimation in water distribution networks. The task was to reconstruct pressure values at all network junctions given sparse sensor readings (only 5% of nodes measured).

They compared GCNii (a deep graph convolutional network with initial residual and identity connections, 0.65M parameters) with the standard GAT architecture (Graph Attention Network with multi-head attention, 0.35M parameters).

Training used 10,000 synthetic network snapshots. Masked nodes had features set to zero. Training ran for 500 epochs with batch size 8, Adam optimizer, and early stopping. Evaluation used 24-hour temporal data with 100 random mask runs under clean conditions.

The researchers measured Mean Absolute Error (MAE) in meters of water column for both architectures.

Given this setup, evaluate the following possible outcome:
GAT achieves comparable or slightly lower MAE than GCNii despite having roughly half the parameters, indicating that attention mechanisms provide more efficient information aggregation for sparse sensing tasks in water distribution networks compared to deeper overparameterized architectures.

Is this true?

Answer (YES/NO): NO